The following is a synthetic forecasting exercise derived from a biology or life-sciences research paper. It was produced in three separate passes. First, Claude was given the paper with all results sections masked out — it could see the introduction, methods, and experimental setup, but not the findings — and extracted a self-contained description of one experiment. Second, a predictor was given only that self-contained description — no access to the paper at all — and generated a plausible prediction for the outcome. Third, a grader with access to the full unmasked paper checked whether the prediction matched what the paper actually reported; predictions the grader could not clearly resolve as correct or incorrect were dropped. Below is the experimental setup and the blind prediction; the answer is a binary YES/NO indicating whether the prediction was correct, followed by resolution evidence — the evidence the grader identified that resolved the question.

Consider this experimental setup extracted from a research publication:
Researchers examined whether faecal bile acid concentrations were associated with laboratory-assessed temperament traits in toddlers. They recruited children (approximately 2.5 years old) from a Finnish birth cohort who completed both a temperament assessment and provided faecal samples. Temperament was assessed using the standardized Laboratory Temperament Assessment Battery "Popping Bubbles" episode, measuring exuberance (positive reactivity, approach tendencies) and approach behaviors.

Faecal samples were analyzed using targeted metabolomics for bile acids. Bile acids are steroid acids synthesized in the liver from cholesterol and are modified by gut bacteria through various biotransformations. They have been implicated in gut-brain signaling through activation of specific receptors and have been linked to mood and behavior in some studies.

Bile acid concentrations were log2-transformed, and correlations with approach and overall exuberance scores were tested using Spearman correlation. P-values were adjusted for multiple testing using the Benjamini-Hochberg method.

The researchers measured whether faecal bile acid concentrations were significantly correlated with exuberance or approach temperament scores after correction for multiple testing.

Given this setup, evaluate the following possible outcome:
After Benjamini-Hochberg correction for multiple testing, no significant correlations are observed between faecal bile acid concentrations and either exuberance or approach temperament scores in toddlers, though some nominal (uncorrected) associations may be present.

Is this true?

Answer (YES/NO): YES